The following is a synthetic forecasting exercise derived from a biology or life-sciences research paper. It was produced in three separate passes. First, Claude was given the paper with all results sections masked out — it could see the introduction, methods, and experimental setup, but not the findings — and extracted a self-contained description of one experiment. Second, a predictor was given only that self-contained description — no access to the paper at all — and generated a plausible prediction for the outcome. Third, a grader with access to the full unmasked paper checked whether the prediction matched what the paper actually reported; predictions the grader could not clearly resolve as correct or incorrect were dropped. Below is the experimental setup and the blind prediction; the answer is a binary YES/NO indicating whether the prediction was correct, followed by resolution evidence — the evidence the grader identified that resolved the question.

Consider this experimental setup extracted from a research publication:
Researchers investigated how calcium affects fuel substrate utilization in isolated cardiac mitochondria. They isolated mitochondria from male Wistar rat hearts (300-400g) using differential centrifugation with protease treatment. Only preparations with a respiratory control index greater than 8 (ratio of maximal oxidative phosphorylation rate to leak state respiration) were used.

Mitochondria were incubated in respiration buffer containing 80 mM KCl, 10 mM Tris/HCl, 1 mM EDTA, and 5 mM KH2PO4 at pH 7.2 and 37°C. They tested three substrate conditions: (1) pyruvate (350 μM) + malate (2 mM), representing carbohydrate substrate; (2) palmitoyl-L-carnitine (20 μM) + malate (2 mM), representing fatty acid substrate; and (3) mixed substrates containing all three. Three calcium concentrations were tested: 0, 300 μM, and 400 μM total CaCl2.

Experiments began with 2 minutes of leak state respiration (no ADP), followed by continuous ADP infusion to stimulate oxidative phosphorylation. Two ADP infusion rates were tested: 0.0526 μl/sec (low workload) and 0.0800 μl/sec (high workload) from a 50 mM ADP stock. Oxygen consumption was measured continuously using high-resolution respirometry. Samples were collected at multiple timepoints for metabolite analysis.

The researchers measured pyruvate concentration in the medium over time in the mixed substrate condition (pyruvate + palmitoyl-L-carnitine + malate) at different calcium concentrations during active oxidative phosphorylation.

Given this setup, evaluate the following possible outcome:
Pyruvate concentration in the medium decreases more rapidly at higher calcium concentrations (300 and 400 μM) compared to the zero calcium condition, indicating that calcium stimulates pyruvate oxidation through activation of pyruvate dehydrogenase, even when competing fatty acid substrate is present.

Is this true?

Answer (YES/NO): YES